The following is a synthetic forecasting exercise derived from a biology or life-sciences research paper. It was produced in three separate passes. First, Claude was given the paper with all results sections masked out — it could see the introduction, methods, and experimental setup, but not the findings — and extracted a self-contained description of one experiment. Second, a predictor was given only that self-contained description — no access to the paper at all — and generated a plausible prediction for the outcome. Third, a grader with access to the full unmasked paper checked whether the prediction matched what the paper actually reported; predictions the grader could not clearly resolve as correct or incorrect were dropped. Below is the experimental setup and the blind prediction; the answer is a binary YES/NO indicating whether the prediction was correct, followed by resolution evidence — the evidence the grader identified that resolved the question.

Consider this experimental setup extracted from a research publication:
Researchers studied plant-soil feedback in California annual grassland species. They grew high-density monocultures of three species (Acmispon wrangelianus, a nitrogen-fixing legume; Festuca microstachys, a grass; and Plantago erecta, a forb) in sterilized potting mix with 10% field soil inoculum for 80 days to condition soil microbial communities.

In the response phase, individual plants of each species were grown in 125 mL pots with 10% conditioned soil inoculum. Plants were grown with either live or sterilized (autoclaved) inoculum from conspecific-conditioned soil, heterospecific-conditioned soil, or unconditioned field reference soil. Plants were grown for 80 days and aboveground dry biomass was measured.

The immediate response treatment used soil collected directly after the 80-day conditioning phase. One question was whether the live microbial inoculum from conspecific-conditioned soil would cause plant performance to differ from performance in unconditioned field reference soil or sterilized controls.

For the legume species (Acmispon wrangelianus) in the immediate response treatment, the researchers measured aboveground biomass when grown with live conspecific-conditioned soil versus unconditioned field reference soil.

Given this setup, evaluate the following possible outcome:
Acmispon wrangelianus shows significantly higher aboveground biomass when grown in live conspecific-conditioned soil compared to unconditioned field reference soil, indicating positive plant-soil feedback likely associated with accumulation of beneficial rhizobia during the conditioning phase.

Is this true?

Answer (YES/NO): NO